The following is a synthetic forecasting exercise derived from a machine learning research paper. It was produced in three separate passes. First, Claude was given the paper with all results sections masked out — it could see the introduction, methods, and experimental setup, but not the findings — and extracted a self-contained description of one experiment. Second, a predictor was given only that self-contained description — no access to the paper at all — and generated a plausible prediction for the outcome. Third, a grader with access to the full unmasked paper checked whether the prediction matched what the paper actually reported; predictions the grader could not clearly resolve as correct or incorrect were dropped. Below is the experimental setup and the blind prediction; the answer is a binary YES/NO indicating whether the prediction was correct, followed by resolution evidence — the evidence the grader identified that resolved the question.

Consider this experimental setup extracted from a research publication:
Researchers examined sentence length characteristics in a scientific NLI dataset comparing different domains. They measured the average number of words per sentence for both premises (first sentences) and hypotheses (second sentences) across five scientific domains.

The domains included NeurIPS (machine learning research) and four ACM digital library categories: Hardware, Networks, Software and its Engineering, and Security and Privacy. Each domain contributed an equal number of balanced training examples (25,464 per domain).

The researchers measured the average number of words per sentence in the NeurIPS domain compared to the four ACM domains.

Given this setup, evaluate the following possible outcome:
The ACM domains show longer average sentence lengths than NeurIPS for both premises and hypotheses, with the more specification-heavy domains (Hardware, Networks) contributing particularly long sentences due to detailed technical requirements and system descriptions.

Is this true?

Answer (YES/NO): NO